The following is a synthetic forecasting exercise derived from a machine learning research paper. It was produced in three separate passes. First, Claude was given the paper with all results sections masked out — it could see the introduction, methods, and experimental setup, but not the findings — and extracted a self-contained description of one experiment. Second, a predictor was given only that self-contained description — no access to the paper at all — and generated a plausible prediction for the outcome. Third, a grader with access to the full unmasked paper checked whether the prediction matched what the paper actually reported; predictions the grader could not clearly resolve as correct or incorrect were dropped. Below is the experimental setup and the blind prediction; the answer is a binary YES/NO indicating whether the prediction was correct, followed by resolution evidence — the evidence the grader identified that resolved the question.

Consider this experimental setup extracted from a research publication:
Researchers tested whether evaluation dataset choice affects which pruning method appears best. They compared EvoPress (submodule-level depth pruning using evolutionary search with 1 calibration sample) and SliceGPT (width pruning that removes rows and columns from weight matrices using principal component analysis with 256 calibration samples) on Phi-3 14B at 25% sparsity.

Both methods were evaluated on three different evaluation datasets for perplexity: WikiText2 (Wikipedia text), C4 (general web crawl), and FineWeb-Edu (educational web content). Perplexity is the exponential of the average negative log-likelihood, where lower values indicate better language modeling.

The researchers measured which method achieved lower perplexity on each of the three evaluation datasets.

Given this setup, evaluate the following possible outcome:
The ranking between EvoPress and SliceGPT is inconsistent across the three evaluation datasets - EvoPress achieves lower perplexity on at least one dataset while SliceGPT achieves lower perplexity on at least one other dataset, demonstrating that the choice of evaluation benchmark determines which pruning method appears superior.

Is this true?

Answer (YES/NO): YES